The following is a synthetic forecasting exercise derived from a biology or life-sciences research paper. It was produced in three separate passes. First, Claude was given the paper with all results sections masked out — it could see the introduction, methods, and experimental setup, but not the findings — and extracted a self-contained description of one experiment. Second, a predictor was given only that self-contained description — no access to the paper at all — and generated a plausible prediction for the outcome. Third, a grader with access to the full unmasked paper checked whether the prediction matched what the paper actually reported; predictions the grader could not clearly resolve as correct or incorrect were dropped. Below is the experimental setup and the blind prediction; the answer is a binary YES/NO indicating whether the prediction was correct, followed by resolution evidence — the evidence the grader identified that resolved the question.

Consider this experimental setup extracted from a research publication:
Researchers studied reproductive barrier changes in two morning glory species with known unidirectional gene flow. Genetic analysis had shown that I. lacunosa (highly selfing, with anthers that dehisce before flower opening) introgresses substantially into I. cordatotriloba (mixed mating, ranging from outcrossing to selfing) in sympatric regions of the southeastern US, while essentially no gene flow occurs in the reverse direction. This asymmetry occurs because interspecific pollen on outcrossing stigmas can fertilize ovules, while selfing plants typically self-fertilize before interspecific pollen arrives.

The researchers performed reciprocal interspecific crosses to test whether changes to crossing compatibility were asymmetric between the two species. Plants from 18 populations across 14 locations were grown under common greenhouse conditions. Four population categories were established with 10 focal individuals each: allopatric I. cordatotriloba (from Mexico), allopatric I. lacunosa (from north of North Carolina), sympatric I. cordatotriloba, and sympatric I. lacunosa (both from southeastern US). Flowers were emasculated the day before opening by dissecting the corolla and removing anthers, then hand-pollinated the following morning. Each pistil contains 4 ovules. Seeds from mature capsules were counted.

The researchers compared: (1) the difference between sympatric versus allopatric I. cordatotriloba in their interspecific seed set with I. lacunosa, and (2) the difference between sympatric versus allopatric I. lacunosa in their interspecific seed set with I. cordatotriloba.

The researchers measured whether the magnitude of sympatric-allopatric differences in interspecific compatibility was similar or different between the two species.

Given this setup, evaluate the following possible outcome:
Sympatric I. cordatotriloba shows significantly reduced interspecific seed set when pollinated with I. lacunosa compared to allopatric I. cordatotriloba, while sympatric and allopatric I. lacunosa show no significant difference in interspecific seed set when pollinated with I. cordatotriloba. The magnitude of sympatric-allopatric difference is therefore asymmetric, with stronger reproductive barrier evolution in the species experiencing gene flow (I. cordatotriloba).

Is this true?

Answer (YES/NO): NO